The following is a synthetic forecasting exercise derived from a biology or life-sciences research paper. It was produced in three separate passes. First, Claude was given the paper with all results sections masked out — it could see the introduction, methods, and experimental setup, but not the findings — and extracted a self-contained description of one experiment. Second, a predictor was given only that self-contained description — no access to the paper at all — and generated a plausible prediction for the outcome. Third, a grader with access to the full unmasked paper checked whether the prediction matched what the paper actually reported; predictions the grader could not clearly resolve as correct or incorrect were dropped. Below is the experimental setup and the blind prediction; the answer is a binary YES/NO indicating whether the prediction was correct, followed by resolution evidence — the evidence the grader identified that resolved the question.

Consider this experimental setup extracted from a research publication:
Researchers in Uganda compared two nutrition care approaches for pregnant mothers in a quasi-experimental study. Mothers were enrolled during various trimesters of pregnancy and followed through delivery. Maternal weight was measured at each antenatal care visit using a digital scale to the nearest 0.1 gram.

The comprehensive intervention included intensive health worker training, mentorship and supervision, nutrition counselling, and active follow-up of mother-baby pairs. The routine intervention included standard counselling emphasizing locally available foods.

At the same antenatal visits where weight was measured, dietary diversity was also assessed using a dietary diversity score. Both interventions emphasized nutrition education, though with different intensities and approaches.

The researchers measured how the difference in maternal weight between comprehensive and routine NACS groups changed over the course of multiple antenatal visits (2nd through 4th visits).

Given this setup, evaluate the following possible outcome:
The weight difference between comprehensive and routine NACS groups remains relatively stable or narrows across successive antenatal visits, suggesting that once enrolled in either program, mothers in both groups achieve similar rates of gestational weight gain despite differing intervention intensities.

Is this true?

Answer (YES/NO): NO